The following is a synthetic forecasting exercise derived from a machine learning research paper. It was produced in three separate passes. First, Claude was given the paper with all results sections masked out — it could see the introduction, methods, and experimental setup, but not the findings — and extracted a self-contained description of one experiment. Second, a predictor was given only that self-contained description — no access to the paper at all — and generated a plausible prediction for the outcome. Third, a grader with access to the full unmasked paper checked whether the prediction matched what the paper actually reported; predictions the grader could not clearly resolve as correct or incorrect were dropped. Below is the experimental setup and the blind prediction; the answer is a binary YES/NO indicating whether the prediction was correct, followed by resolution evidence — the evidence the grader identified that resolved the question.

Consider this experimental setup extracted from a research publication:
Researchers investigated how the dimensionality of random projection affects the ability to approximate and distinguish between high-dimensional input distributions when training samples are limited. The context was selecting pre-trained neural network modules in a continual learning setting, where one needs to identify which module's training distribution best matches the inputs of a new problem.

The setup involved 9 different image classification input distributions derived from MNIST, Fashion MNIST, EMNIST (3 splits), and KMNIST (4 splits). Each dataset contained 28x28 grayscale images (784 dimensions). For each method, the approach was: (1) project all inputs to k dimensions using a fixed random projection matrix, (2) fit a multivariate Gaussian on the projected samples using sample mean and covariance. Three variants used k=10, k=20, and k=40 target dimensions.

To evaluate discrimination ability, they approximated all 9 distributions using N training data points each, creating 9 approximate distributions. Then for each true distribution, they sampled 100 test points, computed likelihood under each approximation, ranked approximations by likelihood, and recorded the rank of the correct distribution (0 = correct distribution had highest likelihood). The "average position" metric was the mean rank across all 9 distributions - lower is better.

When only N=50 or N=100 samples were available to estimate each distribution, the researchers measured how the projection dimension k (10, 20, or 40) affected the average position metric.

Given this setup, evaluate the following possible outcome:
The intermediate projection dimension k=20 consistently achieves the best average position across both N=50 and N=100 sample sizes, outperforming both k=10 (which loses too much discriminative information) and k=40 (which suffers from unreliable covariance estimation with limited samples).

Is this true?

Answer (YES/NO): NO